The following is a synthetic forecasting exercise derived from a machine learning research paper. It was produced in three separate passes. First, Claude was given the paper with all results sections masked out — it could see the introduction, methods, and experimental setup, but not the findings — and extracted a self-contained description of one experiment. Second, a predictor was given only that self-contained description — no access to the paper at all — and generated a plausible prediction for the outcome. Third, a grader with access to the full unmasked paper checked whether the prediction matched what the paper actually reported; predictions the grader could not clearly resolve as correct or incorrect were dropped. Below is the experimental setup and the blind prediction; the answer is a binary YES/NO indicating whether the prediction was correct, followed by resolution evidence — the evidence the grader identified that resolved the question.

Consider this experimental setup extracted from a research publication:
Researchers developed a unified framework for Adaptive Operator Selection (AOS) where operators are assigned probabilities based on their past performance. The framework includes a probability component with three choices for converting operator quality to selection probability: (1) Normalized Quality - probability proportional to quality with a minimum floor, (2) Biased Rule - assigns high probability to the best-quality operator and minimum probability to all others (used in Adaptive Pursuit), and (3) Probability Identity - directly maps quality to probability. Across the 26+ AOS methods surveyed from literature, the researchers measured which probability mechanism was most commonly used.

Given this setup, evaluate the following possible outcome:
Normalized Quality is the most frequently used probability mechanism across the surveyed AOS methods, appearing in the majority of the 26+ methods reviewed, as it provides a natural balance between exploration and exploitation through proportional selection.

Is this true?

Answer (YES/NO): YES